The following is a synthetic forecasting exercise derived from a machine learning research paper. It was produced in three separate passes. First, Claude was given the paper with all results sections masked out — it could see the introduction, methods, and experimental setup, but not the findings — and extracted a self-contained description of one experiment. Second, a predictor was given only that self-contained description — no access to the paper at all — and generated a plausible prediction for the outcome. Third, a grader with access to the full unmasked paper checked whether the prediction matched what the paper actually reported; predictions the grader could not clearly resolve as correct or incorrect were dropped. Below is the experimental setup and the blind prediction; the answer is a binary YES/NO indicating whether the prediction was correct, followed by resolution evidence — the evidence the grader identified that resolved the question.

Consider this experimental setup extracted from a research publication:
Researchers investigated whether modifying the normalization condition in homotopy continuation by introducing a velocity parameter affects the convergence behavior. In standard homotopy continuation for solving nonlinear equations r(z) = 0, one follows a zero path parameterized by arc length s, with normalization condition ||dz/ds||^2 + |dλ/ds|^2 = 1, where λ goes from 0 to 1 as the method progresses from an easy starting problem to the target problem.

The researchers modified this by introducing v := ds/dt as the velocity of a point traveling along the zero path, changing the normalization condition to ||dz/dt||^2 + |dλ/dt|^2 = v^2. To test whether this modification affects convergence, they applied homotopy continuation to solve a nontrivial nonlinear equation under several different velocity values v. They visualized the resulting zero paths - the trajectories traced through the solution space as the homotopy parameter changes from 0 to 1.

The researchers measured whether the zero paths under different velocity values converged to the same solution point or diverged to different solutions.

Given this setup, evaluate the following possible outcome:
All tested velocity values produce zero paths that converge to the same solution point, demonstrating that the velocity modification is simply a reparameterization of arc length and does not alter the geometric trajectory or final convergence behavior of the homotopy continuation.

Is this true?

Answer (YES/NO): YES